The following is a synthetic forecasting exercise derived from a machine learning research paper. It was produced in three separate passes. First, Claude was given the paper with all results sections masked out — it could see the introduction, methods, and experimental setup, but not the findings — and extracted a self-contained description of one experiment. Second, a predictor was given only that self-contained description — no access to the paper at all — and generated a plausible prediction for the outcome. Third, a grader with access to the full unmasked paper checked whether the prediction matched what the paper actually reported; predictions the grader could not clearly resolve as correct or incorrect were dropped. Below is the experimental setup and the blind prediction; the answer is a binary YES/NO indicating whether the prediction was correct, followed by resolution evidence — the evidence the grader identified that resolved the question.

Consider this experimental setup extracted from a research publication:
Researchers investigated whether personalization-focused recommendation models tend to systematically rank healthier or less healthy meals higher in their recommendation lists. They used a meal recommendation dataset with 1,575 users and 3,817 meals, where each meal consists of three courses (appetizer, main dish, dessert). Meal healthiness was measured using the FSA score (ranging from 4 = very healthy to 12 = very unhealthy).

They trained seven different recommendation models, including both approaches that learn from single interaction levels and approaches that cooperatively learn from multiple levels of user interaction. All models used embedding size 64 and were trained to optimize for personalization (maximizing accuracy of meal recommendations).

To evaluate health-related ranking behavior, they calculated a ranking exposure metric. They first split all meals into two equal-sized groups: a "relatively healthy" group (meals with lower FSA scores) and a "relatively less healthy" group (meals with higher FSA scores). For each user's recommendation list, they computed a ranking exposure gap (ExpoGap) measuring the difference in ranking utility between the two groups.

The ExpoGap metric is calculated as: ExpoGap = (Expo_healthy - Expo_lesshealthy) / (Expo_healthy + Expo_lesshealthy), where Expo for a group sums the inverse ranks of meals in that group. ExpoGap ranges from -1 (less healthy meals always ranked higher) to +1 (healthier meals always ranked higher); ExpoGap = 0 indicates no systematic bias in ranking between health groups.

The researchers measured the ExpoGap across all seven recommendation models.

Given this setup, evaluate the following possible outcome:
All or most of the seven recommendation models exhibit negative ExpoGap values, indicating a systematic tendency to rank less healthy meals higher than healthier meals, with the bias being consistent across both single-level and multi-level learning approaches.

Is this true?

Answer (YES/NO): YES